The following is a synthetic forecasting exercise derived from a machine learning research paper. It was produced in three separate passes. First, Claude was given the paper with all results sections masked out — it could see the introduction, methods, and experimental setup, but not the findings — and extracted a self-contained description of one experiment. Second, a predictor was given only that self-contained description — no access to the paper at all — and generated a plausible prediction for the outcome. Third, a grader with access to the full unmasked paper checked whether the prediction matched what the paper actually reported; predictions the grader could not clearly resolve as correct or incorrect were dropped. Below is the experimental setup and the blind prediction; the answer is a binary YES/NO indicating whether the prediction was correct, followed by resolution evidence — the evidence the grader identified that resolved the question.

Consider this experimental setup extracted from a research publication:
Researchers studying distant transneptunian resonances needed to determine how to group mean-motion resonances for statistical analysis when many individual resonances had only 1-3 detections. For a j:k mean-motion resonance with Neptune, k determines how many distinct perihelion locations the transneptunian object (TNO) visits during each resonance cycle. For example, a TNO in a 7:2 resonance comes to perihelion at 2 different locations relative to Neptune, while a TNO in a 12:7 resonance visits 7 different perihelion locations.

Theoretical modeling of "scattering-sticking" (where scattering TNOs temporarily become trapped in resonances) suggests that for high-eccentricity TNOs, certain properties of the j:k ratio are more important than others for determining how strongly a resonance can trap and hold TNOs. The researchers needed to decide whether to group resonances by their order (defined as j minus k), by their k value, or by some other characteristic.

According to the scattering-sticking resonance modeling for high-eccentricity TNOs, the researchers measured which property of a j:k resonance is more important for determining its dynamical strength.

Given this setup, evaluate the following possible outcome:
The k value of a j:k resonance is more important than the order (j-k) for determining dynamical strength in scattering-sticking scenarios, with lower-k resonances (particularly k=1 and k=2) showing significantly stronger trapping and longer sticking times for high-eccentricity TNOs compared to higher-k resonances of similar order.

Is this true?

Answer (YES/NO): YES